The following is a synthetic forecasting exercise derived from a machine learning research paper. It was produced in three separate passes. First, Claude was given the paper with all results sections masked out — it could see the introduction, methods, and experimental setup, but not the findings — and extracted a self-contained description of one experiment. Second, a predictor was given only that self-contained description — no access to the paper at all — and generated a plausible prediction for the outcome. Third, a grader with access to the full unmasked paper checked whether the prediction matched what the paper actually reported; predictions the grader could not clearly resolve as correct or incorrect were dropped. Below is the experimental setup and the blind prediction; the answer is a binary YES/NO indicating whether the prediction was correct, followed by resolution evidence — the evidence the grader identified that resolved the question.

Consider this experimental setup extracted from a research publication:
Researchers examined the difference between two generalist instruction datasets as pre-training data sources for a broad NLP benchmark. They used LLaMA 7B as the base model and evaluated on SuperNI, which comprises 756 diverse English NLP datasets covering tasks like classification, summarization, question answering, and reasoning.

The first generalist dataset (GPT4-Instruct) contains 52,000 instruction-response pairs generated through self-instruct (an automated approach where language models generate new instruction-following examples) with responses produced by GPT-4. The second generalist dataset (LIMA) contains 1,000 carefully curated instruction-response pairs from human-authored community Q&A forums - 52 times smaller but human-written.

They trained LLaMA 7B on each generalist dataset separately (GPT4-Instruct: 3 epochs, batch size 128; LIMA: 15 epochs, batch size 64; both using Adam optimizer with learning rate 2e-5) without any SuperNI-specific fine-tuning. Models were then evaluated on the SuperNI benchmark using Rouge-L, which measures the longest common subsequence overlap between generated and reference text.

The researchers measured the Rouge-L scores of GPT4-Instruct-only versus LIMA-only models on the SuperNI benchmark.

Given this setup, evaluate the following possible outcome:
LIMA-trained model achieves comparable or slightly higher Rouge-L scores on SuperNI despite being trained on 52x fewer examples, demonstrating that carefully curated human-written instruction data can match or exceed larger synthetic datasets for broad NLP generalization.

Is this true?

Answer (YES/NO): NO